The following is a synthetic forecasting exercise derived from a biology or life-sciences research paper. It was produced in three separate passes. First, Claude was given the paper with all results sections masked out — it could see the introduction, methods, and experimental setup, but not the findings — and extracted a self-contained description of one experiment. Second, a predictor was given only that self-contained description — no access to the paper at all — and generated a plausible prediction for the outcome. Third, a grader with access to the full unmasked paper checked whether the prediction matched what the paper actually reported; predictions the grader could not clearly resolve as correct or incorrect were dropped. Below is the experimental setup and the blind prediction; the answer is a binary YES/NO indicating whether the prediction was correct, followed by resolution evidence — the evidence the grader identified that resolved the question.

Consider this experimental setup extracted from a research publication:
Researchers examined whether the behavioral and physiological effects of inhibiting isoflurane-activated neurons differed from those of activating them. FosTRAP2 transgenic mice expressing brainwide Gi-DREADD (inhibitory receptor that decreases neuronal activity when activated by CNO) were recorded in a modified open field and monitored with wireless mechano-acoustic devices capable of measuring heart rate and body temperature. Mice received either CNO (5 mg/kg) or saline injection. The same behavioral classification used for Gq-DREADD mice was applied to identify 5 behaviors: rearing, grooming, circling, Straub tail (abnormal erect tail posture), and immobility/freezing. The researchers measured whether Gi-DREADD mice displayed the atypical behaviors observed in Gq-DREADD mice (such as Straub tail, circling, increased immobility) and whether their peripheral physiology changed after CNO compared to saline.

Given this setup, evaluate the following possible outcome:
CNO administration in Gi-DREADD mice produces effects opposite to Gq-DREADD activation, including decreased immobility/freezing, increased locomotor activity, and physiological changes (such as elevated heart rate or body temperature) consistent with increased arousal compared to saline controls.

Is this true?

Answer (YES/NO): NO